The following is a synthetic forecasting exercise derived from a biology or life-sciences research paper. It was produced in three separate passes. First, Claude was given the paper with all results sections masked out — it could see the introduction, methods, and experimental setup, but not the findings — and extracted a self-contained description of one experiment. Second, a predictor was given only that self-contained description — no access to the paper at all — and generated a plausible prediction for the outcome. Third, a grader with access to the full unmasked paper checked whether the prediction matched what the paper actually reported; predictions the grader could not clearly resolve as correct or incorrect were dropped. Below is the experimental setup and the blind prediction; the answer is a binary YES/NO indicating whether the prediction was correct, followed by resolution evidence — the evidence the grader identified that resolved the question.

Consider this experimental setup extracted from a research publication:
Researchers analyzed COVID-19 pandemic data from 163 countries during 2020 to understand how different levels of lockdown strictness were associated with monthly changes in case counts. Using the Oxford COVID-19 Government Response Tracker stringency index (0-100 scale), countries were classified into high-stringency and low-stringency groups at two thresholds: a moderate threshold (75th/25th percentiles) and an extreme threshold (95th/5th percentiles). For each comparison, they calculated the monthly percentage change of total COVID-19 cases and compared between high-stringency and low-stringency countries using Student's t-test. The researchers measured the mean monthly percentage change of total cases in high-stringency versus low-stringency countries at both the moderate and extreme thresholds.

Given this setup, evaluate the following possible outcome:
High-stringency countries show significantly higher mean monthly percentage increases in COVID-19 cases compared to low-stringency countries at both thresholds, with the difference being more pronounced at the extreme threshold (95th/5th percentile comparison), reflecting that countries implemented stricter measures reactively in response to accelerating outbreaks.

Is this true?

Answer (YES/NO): YES